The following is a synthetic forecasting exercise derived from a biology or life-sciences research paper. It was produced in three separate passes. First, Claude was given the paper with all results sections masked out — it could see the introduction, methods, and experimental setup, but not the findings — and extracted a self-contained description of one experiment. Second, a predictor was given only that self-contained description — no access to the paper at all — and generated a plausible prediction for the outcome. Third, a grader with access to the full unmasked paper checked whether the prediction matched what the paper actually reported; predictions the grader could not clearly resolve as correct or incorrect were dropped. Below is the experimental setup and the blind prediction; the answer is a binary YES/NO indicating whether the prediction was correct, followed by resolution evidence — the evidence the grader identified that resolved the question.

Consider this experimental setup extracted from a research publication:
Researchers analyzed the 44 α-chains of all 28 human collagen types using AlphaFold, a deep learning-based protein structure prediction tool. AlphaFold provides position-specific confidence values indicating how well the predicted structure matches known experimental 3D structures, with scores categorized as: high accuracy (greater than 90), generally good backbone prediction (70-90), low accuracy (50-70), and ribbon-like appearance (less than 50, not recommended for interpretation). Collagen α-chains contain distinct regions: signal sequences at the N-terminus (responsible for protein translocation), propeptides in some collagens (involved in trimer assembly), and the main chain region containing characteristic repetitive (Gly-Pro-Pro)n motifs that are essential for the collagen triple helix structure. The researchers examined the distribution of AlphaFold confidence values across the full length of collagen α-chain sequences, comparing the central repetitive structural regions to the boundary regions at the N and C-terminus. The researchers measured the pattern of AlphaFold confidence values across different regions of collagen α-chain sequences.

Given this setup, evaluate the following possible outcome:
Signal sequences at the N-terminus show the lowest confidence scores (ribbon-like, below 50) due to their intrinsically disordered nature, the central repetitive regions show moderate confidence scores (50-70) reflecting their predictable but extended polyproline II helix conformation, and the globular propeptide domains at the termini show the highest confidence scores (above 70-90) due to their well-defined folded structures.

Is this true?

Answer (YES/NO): NO